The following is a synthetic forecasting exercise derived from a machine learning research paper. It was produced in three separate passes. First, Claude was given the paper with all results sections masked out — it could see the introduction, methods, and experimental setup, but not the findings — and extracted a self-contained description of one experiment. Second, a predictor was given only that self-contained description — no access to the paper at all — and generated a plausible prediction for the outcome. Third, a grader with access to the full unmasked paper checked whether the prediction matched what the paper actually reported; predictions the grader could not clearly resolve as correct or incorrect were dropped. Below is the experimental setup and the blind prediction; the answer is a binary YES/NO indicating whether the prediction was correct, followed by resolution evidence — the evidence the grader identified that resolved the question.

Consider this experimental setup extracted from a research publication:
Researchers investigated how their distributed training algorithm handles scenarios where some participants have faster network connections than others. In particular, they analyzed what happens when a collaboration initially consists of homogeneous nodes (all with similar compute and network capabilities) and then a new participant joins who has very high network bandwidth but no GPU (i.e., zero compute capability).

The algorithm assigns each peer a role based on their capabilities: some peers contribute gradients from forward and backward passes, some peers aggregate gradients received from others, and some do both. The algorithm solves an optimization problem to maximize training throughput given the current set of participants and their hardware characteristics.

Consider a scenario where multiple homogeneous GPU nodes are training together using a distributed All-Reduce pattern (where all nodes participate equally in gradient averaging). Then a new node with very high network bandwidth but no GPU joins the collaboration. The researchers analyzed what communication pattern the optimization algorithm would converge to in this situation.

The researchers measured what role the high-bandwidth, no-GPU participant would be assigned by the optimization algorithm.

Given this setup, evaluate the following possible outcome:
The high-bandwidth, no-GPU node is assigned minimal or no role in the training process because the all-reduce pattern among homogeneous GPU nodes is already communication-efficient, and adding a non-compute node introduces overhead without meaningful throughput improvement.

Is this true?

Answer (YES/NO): NO